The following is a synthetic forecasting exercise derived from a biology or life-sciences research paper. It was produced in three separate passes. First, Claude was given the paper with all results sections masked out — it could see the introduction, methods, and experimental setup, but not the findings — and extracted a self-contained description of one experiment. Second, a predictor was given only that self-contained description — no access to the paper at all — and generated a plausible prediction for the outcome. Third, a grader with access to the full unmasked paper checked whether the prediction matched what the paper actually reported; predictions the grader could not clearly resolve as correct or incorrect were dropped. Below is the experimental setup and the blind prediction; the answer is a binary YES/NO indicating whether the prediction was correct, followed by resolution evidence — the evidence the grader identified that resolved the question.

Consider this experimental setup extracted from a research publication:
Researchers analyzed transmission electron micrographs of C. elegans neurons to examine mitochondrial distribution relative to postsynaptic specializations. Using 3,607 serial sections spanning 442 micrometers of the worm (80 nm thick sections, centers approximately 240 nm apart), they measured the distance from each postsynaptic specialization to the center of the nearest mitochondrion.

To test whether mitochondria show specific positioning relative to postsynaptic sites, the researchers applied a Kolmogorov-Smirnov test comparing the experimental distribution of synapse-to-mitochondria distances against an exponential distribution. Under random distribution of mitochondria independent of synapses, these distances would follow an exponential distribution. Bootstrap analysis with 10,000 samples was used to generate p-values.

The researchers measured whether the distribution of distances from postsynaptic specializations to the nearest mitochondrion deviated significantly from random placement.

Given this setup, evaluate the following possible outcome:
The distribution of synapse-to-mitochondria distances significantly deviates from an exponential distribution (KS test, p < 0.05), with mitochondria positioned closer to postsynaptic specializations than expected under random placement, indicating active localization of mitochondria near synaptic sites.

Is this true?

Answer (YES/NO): NO